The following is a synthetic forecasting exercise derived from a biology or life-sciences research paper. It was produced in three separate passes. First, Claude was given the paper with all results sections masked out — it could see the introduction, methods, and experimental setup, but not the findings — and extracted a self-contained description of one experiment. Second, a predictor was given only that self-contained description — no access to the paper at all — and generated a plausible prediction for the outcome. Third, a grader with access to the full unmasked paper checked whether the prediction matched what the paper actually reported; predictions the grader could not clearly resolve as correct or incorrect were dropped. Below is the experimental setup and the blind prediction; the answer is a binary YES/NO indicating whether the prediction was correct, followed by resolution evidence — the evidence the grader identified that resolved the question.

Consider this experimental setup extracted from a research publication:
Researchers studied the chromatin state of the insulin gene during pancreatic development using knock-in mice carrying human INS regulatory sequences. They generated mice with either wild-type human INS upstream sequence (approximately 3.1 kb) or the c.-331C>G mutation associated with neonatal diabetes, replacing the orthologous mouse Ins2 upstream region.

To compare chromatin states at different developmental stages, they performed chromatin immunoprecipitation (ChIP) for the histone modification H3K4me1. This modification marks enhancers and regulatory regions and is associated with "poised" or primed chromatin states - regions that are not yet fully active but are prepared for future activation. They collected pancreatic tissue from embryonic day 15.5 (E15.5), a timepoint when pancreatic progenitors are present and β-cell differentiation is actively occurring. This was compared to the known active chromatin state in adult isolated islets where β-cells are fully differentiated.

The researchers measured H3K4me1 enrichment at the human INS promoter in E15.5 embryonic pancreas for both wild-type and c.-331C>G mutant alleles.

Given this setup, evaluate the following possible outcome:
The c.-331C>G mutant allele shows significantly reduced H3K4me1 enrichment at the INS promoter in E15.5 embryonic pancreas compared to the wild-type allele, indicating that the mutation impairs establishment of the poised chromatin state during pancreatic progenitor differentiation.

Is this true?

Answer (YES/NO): NO